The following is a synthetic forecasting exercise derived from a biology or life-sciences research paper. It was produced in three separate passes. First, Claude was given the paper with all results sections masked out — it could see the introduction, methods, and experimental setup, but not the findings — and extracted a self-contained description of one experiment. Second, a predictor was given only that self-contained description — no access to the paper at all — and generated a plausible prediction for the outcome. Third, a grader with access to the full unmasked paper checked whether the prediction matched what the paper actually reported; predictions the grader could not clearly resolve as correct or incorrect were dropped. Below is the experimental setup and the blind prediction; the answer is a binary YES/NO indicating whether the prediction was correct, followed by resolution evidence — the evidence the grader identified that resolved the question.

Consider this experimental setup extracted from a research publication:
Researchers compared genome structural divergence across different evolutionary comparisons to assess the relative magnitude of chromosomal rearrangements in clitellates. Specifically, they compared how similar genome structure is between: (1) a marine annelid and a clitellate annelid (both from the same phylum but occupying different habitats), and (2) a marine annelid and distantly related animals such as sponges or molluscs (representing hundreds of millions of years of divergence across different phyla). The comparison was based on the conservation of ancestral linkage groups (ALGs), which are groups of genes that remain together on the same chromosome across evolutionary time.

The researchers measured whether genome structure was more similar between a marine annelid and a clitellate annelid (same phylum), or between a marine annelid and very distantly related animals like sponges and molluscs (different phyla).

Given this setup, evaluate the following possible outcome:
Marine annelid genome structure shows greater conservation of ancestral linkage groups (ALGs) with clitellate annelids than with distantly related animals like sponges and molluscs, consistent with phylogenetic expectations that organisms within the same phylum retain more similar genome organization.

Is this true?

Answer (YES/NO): NO